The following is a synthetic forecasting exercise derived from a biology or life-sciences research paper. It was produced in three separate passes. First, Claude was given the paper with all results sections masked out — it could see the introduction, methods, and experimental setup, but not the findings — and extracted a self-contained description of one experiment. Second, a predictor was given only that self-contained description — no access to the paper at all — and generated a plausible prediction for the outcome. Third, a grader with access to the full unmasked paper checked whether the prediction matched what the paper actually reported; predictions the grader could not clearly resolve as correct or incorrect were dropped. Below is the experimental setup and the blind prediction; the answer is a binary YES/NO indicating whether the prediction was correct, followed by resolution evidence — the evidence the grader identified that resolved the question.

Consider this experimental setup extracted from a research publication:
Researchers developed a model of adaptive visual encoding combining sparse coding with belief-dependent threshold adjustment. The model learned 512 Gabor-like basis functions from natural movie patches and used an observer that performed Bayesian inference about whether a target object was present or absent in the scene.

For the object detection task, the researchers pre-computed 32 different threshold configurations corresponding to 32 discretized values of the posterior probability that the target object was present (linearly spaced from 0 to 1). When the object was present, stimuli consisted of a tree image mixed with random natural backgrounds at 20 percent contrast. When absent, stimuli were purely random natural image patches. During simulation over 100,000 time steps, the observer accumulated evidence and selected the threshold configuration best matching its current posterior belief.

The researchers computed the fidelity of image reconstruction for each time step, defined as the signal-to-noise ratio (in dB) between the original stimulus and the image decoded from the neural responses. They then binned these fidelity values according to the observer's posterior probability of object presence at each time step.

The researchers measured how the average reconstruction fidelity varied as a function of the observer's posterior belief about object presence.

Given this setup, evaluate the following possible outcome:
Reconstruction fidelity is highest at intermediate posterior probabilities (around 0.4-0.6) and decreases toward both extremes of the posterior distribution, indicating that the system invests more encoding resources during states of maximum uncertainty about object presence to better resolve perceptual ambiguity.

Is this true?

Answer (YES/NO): YES